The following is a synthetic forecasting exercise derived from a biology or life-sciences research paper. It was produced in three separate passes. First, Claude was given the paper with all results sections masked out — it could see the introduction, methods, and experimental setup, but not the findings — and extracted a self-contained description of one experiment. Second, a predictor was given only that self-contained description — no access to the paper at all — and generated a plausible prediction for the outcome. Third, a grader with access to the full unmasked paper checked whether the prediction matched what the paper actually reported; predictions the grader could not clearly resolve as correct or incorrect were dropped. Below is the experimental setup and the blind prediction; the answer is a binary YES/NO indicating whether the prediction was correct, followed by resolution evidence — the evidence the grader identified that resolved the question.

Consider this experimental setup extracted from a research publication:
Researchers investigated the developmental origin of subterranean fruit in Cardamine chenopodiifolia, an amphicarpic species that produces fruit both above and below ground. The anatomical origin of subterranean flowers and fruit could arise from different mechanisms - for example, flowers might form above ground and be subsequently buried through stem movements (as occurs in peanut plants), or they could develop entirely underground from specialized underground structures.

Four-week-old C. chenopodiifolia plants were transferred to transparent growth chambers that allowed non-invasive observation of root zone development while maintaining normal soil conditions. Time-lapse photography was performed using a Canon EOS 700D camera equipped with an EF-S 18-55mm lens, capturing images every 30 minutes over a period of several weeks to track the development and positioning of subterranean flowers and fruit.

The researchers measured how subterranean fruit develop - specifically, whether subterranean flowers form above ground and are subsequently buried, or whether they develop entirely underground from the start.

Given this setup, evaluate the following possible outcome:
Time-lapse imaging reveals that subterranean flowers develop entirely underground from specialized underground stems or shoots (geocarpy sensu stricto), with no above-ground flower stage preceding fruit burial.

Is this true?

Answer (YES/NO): NO